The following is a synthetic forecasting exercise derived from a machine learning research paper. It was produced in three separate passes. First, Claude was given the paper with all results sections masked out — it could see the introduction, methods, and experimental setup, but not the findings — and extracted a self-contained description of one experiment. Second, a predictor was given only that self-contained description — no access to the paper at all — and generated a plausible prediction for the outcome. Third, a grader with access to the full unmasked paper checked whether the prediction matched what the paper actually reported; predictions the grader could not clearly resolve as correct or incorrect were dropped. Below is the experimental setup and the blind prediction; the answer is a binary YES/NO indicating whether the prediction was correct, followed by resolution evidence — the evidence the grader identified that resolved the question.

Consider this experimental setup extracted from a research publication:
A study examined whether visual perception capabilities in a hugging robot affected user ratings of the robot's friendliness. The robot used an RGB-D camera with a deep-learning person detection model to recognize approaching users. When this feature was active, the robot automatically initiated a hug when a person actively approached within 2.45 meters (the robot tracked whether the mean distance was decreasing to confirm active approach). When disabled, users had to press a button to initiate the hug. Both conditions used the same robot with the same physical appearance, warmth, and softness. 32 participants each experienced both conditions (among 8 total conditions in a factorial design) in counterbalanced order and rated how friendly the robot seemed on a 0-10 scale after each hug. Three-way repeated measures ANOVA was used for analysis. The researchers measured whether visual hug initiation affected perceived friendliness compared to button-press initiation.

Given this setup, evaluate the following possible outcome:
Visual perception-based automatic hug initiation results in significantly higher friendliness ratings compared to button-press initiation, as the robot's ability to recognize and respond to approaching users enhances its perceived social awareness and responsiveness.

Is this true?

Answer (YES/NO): NO